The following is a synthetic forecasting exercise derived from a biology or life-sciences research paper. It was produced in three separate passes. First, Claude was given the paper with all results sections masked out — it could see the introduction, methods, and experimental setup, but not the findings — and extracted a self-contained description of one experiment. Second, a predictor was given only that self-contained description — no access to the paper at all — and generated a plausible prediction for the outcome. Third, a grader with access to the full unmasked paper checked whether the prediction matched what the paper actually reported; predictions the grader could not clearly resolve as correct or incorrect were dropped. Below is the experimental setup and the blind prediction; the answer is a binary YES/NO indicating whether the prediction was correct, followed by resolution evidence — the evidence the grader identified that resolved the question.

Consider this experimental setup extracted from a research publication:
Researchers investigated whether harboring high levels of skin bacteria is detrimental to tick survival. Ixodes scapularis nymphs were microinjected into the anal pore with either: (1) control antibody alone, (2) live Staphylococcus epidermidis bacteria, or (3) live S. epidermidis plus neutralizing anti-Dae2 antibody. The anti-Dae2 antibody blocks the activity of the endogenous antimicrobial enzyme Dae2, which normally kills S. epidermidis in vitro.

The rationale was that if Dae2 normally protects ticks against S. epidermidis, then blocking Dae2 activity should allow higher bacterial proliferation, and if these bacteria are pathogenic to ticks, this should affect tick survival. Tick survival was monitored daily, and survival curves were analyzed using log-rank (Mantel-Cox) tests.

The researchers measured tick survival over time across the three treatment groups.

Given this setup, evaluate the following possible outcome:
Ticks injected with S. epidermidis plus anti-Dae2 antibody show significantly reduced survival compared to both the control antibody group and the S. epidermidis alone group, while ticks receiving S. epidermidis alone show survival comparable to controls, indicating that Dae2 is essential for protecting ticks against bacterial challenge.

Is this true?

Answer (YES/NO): YES